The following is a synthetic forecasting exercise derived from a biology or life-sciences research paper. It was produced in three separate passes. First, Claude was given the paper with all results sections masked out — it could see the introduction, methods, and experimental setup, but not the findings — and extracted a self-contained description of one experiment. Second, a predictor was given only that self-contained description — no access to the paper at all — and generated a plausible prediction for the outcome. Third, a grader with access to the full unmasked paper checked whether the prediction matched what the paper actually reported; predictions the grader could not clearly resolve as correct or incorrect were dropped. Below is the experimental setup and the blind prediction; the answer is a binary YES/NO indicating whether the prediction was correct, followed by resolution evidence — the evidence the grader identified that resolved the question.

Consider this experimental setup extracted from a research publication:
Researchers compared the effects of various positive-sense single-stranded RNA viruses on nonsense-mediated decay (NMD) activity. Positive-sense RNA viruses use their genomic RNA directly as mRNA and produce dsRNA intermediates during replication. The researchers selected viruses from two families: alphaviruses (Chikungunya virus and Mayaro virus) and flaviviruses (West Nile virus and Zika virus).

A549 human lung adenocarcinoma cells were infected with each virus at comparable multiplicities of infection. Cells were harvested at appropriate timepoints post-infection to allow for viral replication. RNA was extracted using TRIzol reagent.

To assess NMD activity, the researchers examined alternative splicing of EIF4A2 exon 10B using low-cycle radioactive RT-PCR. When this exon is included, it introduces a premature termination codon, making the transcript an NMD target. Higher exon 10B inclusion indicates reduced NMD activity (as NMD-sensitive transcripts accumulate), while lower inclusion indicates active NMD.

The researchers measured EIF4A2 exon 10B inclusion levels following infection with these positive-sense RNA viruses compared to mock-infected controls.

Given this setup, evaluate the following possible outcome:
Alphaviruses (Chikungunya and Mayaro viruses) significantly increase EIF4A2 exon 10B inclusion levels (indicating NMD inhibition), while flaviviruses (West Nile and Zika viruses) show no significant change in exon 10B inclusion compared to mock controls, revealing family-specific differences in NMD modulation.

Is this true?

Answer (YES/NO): NO